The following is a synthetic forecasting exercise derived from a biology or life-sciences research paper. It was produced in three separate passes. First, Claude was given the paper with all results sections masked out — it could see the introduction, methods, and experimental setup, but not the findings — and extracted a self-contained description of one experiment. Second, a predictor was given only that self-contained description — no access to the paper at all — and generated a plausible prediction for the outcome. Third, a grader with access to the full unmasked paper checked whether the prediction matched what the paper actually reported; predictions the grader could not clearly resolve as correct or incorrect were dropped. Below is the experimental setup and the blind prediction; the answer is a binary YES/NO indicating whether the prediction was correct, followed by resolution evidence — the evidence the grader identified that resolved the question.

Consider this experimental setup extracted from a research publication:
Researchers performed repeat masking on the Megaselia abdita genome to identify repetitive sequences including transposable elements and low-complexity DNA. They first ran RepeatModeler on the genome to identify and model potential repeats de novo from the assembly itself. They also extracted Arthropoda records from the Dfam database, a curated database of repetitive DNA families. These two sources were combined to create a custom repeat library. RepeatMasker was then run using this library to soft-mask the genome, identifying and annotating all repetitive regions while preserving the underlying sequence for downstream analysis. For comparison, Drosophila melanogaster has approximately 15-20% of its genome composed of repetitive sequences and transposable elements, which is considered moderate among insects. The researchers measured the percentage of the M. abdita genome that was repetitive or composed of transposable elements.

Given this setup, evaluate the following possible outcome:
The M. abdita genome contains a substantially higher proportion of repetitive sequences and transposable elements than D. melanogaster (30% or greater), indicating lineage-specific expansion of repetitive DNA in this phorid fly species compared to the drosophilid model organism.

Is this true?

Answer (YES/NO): YES